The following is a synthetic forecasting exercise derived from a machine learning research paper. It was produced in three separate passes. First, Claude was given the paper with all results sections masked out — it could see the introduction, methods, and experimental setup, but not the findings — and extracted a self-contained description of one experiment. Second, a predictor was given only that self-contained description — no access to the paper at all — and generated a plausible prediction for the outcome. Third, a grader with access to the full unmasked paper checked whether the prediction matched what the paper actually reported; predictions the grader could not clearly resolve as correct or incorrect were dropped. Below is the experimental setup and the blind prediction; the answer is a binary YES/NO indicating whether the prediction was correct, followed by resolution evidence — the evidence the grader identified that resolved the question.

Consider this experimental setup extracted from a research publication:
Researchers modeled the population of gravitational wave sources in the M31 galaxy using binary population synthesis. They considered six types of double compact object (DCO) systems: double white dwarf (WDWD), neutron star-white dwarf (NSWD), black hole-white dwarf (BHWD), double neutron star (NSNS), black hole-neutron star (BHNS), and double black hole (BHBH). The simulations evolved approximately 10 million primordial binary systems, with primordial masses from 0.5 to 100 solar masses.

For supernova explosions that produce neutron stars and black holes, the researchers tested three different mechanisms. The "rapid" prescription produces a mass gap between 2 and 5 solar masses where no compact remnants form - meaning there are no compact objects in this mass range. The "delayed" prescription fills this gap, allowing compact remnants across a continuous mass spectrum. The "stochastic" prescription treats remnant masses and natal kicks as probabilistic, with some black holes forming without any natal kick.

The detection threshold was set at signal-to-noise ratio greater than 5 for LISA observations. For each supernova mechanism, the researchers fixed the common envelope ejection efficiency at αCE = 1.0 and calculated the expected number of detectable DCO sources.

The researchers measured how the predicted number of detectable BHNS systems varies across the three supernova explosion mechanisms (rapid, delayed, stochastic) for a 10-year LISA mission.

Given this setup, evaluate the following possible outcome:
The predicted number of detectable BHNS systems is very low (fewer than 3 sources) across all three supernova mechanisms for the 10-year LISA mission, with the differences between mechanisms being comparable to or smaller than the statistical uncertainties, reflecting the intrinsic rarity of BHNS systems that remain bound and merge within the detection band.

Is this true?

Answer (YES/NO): NO